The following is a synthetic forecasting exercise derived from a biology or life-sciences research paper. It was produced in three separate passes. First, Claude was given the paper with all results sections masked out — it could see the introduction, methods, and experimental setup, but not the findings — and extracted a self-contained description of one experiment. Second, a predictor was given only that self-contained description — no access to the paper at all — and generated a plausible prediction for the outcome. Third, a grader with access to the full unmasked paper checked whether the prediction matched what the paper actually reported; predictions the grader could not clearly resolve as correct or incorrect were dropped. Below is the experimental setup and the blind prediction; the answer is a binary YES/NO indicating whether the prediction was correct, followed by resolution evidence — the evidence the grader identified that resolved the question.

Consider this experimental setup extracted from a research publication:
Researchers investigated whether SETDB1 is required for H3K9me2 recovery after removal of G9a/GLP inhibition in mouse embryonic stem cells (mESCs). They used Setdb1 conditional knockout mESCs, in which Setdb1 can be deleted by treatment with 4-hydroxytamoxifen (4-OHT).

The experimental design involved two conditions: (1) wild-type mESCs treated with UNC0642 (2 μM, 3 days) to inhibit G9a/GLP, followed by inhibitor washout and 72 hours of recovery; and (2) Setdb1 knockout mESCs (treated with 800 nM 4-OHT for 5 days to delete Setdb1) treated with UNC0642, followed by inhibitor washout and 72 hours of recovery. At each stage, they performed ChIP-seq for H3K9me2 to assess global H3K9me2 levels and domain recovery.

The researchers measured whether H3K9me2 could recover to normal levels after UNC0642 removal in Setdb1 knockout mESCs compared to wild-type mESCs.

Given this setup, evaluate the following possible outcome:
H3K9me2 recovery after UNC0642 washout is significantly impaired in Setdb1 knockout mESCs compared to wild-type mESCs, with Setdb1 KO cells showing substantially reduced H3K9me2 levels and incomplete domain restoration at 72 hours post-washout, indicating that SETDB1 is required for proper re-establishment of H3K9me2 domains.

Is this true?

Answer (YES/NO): YES